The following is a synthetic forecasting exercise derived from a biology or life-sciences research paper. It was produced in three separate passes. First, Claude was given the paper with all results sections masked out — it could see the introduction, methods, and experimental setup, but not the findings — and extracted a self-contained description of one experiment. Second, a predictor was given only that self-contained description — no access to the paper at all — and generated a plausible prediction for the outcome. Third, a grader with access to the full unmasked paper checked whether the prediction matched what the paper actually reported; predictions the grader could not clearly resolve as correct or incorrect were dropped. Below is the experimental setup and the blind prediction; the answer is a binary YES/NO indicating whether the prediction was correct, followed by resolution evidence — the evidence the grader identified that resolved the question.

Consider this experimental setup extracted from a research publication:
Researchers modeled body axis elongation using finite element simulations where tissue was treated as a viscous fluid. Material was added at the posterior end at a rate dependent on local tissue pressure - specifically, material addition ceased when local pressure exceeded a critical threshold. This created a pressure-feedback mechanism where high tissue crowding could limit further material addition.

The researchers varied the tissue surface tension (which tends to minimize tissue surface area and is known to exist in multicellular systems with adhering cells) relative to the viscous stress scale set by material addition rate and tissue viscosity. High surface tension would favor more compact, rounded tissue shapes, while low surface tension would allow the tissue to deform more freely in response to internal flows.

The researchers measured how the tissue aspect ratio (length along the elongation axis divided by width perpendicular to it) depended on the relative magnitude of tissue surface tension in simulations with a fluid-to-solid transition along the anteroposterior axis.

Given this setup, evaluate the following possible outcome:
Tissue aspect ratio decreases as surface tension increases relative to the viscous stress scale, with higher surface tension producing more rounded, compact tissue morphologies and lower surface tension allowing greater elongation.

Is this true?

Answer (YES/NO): YES